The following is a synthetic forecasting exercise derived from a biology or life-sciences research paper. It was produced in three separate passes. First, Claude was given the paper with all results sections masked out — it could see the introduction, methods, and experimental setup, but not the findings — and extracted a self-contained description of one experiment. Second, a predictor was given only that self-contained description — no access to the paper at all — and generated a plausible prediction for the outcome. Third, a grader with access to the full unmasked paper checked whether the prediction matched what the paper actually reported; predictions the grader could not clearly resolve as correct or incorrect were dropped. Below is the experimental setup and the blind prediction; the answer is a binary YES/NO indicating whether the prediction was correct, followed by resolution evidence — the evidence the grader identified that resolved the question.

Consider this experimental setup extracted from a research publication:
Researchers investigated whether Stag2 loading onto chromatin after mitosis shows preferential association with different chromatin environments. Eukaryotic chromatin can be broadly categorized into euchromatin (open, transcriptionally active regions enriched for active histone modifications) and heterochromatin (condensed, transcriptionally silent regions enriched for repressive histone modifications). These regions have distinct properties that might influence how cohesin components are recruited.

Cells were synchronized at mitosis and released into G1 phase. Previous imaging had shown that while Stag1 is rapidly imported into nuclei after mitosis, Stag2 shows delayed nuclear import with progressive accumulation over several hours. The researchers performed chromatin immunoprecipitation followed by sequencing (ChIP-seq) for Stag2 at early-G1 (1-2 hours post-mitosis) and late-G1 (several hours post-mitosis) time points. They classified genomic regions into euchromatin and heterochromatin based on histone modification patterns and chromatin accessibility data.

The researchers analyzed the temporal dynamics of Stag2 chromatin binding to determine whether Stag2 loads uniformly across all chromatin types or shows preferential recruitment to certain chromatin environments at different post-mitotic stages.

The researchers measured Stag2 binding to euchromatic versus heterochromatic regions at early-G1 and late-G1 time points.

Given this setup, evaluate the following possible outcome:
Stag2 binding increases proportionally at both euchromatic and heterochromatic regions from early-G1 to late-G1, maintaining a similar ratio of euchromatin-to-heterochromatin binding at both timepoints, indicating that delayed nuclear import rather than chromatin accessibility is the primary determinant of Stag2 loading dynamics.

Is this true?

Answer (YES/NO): NO